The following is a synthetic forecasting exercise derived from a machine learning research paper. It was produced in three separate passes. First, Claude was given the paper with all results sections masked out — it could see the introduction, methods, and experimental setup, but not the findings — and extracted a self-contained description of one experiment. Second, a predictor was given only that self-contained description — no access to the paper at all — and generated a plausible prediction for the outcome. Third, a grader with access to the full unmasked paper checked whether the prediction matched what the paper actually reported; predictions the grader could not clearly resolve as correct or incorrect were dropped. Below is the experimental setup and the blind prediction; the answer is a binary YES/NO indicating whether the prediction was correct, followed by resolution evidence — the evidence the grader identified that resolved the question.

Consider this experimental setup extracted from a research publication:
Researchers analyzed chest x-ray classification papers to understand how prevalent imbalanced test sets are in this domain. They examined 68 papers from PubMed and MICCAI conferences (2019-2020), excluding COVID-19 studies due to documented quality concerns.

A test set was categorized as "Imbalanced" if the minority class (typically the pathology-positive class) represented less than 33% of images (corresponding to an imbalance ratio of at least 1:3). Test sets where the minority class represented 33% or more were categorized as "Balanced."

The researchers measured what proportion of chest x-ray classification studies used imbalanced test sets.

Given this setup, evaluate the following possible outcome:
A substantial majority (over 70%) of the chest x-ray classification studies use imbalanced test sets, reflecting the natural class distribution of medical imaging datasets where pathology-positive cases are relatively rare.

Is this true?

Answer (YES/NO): YES